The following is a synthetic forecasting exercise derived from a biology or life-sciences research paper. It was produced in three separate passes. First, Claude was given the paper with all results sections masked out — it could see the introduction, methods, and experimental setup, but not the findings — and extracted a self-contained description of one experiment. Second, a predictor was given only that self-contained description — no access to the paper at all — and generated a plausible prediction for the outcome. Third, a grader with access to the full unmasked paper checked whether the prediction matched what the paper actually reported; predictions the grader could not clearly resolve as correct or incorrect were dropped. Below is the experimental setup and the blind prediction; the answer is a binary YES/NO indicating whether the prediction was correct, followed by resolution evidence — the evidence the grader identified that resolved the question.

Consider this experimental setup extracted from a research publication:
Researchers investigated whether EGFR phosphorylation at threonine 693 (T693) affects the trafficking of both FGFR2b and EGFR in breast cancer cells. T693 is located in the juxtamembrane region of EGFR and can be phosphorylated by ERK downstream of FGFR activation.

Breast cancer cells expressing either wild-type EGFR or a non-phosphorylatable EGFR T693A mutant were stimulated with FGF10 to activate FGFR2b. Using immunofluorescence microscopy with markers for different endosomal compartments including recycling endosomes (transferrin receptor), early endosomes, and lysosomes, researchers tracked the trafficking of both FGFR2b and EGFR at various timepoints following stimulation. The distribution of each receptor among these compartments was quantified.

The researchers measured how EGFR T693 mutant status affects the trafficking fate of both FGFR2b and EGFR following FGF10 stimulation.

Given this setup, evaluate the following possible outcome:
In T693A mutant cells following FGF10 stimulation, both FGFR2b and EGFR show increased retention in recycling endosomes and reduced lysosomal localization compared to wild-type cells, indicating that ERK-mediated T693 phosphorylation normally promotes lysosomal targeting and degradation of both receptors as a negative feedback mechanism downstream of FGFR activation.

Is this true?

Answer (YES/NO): NO